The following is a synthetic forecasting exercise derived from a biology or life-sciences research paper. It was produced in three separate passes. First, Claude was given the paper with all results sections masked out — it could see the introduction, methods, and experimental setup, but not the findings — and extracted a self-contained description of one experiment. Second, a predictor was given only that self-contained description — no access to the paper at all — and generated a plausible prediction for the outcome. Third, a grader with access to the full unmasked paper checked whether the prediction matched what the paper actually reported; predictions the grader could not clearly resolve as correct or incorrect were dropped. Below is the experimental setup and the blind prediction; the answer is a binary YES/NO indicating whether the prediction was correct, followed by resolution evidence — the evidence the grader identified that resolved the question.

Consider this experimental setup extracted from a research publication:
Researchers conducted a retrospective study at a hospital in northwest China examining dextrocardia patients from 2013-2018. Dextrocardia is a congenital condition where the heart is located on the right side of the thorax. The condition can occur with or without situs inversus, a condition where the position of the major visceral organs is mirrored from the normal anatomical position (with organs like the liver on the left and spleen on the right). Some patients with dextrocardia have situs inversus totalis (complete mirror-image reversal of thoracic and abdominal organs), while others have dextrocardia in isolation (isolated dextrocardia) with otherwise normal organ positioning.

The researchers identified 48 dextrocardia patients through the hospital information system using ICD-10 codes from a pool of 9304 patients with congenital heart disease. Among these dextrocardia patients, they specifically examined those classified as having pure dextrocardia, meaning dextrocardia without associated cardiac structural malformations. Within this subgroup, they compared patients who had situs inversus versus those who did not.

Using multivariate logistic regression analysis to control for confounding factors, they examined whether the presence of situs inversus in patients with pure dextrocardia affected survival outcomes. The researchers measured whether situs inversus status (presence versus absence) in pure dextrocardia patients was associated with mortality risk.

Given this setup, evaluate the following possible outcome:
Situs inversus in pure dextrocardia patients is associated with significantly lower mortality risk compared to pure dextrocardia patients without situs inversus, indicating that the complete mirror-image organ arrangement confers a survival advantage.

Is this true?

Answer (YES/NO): NO